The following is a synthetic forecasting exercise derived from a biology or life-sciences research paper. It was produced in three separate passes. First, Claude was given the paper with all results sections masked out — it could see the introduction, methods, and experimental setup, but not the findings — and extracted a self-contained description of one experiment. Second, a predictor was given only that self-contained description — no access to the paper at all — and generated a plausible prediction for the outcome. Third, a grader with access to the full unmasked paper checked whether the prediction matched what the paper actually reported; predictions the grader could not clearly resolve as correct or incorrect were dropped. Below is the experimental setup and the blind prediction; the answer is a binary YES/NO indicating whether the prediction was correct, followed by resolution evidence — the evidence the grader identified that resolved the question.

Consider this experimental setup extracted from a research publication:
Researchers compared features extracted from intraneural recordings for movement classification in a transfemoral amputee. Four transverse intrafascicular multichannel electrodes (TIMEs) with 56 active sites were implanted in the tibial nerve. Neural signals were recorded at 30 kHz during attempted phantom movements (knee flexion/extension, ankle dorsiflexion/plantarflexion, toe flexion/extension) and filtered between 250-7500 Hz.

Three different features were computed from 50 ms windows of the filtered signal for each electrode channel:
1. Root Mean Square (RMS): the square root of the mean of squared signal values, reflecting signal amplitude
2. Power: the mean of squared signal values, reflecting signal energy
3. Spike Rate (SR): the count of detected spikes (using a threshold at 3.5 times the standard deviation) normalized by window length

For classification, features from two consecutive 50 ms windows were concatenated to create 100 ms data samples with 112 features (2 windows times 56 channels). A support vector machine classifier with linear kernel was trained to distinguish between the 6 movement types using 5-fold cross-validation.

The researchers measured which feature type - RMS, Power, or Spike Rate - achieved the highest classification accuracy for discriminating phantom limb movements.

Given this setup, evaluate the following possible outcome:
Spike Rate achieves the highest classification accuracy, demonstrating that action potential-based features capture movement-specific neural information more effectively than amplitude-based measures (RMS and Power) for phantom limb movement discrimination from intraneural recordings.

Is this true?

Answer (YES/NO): NO